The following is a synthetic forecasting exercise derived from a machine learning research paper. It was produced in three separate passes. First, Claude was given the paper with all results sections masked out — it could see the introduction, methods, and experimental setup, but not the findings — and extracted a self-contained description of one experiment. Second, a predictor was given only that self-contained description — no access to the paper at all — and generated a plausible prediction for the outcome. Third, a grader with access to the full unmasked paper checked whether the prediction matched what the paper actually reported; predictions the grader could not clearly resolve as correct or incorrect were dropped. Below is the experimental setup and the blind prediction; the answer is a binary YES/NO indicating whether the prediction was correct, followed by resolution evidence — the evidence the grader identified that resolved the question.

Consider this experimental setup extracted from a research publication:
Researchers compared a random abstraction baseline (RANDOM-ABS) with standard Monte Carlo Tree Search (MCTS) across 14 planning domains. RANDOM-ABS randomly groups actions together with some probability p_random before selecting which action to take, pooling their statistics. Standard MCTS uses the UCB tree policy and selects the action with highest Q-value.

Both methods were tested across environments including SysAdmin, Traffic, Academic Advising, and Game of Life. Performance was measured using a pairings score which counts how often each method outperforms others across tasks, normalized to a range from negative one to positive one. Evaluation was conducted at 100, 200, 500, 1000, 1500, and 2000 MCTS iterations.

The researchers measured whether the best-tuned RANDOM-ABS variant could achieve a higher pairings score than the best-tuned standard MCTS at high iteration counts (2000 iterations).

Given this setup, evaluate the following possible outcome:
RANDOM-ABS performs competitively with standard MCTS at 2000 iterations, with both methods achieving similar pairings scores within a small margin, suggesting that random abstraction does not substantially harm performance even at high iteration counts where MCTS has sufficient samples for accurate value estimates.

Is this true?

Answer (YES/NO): YES